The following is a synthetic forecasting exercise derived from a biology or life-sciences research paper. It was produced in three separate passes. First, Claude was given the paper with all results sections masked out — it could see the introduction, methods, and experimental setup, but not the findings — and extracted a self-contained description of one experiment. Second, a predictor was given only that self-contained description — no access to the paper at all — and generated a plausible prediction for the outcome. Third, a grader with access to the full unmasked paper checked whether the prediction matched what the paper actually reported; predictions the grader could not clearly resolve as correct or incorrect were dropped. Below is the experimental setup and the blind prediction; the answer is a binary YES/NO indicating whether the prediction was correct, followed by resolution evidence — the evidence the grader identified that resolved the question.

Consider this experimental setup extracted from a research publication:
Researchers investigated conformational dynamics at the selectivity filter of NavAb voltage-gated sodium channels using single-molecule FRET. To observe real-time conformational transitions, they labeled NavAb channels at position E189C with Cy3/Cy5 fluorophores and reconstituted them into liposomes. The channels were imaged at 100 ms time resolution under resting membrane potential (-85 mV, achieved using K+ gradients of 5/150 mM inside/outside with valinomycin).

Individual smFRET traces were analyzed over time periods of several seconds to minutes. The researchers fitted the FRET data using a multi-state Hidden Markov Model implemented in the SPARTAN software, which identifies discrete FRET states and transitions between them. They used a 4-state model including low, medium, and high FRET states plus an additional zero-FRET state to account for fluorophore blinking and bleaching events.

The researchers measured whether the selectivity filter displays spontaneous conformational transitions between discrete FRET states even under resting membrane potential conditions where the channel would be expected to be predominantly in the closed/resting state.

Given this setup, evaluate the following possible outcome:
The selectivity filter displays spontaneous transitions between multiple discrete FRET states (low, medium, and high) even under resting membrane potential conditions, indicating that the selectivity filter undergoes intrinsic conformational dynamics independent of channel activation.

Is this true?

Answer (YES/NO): YES